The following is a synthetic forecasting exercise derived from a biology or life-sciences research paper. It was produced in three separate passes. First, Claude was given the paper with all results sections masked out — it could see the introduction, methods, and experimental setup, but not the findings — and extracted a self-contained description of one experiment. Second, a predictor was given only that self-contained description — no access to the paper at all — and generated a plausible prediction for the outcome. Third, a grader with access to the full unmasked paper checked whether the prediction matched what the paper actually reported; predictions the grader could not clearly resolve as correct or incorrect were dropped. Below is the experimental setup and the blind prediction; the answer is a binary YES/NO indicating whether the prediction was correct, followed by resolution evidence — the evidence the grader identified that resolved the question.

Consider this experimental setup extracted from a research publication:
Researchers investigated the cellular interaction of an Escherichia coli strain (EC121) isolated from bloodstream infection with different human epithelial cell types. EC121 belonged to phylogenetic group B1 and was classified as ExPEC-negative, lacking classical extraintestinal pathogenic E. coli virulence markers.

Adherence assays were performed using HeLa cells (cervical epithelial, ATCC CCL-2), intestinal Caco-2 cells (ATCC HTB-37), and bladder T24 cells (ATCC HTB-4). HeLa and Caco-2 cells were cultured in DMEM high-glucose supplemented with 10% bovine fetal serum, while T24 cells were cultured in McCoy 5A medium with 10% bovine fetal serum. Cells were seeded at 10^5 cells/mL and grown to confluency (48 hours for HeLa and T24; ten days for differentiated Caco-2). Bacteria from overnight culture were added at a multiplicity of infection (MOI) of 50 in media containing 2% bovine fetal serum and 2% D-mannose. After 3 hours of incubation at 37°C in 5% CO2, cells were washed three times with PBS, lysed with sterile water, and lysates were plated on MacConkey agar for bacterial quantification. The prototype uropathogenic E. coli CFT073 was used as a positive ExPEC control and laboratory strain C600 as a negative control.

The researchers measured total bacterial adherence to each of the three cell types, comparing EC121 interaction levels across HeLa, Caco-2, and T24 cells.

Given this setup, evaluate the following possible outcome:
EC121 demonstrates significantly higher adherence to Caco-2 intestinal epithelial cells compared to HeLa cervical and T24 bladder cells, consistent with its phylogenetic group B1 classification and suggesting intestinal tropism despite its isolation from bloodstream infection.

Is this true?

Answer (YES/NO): NO